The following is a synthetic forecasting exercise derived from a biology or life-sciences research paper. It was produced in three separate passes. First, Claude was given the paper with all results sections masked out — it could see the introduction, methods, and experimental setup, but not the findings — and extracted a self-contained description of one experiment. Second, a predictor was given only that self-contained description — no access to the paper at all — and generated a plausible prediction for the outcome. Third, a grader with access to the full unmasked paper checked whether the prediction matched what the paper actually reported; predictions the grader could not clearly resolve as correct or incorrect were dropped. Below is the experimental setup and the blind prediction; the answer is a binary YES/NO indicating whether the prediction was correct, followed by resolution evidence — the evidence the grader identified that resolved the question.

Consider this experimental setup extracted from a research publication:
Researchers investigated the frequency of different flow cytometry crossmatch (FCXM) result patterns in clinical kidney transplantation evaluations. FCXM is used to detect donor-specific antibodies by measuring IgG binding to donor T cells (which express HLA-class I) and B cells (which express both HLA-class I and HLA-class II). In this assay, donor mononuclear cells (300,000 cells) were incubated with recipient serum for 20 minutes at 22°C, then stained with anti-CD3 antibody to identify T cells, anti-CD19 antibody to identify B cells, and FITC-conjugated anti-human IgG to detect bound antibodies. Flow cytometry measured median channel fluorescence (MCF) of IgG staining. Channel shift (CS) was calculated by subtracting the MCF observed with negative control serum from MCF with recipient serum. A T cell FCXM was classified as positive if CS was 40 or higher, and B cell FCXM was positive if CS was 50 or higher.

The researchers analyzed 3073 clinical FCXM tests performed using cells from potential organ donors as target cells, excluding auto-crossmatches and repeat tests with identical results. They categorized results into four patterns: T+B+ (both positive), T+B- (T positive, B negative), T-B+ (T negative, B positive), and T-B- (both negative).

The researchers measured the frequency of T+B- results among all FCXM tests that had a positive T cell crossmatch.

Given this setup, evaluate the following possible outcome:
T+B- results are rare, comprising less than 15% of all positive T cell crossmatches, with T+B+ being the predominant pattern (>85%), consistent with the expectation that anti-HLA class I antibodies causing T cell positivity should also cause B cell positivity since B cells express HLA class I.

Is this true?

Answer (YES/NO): YES